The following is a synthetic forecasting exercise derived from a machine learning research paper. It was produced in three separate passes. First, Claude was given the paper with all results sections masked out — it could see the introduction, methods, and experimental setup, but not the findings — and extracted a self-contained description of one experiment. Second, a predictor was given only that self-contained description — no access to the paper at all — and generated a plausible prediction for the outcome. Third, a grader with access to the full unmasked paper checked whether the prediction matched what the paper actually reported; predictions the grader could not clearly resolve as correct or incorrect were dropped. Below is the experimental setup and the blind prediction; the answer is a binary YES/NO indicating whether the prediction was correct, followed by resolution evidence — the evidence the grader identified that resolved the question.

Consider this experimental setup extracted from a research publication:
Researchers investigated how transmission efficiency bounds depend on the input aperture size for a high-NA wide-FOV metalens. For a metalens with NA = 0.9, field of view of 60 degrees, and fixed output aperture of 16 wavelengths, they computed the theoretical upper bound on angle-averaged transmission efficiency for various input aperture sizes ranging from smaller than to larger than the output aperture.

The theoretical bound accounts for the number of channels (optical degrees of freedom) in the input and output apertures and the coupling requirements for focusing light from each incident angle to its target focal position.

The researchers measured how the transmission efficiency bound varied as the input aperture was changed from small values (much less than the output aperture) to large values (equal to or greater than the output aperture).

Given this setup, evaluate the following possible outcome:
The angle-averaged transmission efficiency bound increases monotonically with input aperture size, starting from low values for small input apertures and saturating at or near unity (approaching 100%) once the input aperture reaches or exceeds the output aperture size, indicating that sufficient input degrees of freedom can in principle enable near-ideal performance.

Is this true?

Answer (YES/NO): NO